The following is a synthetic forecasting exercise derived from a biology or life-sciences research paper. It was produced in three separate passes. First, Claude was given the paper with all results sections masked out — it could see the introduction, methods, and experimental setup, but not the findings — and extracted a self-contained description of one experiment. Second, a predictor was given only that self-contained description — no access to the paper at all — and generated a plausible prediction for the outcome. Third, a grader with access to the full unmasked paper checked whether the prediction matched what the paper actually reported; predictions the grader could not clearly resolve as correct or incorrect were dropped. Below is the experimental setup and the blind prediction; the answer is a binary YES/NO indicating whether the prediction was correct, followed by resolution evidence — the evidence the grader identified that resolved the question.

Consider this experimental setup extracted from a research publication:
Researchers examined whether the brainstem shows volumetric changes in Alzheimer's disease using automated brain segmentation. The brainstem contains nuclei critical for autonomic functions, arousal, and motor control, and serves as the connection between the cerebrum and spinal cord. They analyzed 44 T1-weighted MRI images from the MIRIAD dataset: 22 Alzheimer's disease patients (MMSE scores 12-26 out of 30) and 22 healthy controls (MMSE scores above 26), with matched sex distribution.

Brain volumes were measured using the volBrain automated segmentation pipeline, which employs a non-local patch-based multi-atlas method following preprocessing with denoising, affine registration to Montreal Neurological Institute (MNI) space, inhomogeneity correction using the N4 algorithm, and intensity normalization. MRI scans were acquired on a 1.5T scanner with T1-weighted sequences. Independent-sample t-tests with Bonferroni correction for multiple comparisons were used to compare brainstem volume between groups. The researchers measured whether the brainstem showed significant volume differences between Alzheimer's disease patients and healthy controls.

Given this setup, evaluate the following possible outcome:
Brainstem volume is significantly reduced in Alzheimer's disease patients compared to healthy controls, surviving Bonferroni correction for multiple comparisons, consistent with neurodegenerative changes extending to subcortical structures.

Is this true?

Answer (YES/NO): NO